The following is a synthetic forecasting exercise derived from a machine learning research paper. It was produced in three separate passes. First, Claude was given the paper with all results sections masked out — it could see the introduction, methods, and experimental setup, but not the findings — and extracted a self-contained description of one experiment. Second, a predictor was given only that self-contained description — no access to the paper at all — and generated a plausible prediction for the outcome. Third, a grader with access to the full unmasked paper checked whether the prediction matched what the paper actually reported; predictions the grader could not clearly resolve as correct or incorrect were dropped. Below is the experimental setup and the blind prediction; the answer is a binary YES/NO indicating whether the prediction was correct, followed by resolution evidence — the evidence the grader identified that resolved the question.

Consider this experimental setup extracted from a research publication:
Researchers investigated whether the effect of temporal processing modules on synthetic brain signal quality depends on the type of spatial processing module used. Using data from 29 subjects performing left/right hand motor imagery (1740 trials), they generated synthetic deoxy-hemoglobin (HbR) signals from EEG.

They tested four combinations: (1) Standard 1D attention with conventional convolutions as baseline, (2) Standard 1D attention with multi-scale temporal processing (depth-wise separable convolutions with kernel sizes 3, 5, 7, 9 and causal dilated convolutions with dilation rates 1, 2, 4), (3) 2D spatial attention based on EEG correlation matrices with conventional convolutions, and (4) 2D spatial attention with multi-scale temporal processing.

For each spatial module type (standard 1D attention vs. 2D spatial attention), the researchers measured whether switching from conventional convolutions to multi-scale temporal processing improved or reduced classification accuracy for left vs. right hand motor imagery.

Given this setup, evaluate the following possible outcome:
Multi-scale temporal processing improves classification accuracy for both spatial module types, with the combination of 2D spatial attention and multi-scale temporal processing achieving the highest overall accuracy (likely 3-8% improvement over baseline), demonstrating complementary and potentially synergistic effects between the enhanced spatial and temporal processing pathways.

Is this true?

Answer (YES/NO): NO